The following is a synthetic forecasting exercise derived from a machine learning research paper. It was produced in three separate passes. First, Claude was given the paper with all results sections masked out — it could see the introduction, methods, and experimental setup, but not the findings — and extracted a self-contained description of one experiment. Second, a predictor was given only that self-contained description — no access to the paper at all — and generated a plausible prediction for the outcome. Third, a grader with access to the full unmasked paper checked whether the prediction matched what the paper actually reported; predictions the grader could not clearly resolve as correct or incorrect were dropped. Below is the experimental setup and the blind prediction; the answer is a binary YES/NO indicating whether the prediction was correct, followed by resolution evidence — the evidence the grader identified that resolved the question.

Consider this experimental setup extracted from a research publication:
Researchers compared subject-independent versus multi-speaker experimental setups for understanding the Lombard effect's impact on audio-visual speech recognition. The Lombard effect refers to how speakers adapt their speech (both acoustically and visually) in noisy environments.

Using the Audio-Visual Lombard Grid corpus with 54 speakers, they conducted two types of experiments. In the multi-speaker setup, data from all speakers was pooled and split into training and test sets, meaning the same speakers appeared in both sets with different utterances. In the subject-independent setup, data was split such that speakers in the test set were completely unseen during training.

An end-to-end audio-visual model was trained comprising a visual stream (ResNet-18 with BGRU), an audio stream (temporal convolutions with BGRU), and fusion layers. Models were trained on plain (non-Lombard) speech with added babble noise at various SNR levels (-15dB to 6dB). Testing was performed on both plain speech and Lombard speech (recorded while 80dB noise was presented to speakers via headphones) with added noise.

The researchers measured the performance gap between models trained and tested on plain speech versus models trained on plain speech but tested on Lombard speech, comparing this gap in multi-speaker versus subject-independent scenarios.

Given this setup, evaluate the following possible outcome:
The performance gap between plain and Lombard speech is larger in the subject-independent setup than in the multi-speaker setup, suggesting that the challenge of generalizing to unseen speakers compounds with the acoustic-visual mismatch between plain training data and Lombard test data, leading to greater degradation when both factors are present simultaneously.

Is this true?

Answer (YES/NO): NO